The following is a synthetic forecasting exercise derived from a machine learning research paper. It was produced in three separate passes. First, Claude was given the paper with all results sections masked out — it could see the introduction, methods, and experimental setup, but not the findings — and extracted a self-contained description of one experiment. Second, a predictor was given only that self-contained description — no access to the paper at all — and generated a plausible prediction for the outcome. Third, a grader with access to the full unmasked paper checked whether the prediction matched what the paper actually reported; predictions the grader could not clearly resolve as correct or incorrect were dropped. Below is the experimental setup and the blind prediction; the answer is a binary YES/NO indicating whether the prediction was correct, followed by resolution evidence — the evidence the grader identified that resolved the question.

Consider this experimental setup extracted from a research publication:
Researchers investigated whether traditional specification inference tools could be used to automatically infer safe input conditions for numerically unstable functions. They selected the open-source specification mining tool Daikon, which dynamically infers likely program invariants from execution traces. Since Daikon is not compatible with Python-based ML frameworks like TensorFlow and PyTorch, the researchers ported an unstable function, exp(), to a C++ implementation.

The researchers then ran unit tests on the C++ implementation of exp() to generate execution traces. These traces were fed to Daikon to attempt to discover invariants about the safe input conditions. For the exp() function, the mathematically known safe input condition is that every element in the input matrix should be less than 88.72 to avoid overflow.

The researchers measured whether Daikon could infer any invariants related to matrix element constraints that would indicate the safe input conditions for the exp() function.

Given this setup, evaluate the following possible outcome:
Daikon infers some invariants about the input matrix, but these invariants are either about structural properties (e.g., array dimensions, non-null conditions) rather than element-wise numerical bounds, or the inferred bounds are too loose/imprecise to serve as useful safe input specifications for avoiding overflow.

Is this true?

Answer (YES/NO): NO